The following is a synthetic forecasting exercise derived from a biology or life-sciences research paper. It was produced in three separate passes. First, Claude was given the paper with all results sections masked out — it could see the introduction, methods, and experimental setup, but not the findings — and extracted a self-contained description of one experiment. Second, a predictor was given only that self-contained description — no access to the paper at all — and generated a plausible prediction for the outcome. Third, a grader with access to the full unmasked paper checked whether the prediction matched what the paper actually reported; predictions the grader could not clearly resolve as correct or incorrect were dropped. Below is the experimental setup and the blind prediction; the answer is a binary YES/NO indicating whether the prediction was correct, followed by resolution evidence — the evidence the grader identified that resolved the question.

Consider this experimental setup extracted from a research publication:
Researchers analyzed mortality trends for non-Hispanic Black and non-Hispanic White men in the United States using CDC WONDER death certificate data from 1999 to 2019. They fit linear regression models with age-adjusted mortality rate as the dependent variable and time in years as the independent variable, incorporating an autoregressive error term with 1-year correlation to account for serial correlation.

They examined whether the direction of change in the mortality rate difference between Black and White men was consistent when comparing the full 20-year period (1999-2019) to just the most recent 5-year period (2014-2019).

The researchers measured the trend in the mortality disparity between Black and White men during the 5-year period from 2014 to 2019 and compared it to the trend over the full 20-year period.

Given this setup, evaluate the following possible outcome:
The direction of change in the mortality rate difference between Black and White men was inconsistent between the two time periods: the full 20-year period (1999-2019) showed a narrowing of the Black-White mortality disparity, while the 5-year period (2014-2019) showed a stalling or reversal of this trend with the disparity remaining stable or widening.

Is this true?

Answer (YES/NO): YES